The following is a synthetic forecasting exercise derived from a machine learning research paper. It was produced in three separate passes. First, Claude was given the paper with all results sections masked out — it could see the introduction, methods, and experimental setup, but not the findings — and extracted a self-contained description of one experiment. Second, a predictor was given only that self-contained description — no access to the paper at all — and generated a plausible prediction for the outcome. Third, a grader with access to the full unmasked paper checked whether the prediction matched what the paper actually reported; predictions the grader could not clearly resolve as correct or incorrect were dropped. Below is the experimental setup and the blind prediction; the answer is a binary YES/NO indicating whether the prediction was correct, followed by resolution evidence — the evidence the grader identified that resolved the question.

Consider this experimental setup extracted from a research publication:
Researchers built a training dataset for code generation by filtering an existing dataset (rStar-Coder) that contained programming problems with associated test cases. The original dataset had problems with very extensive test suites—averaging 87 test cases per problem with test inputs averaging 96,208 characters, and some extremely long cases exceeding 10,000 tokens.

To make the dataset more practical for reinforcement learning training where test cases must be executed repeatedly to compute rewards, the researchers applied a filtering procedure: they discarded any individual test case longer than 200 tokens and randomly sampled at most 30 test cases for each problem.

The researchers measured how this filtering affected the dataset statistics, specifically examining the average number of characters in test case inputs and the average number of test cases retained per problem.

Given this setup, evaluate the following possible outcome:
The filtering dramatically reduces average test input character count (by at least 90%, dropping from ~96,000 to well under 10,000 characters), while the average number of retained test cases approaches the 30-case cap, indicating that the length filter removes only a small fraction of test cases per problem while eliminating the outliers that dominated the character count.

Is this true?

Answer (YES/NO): NO